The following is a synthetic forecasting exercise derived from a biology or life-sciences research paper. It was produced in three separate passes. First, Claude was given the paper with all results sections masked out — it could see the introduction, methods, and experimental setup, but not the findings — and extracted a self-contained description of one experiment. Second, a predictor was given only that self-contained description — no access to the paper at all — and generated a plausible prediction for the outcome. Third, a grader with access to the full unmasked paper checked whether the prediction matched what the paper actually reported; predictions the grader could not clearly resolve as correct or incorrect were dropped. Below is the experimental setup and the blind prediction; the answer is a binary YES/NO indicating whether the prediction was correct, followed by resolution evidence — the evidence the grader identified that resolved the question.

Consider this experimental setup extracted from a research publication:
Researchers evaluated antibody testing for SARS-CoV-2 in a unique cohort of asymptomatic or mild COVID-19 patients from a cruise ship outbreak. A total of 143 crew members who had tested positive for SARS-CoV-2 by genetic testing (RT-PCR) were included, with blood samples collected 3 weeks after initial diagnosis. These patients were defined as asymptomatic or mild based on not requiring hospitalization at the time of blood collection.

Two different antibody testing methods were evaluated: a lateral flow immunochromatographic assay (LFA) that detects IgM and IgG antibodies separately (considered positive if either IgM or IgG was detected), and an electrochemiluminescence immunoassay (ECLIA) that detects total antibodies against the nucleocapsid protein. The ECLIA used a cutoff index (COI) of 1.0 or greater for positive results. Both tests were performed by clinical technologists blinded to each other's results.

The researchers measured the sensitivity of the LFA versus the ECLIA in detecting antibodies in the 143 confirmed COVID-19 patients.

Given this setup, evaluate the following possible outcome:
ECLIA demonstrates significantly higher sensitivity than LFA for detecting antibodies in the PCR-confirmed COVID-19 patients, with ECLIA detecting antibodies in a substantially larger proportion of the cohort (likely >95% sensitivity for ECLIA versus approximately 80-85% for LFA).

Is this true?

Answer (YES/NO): NO